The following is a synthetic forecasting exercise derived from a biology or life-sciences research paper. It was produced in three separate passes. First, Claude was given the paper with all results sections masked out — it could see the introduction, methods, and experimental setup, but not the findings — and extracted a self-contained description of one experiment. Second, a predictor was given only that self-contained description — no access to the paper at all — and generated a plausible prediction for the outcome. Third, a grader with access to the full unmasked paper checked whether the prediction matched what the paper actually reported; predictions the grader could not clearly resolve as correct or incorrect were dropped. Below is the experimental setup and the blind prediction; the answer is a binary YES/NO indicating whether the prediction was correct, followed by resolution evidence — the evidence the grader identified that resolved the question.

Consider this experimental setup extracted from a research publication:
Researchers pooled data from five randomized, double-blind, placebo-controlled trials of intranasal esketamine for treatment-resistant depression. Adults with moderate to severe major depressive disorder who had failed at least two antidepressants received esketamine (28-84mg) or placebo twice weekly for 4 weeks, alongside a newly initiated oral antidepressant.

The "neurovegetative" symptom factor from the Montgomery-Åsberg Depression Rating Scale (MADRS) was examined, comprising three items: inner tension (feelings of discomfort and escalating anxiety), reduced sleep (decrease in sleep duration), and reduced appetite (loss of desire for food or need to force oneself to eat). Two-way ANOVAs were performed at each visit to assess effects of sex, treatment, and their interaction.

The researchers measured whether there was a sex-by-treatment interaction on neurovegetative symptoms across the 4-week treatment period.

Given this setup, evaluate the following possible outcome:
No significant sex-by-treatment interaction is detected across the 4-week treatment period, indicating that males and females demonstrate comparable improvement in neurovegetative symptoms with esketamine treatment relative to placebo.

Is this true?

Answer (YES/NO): YES